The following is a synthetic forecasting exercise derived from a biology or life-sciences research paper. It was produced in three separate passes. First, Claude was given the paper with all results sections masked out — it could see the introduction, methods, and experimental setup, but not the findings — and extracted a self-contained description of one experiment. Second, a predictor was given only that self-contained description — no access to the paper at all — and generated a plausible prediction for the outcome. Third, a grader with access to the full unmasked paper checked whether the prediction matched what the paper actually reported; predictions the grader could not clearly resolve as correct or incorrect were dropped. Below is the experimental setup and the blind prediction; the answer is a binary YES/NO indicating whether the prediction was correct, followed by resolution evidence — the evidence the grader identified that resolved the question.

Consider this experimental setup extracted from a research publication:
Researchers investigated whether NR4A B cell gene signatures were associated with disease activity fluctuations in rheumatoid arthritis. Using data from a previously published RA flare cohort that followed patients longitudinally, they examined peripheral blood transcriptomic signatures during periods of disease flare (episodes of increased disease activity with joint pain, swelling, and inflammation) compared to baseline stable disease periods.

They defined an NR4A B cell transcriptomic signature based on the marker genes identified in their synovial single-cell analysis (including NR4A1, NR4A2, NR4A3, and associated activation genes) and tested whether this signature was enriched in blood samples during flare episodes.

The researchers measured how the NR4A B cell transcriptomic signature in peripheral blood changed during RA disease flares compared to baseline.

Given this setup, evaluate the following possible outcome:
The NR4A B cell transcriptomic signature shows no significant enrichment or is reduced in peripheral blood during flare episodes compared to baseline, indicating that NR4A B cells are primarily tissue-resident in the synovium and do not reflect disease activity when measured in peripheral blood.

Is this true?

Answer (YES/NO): NO